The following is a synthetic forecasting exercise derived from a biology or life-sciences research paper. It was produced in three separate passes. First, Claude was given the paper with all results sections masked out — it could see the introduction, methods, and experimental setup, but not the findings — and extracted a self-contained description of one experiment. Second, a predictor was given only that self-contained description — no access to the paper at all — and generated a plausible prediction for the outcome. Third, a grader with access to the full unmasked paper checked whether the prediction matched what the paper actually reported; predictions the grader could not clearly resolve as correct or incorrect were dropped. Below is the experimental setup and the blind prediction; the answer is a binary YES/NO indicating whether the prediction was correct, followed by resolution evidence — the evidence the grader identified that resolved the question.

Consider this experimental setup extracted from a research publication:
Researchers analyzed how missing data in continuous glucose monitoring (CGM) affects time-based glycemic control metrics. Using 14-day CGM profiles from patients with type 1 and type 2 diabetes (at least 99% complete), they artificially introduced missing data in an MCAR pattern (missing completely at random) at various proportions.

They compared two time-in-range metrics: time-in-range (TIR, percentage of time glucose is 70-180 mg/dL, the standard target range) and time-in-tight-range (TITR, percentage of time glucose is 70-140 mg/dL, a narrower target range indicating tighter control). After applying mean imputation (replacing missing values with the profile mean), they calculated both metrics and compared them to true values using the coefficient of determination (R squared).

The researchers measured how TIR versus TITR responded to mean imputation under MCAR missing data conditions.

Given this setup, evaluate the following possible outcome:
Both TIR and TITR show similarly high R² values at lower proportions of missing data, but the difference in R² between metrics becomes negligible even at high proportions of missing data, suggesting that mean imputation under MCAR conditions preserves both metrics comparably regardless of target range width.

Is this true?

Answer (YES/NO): NO